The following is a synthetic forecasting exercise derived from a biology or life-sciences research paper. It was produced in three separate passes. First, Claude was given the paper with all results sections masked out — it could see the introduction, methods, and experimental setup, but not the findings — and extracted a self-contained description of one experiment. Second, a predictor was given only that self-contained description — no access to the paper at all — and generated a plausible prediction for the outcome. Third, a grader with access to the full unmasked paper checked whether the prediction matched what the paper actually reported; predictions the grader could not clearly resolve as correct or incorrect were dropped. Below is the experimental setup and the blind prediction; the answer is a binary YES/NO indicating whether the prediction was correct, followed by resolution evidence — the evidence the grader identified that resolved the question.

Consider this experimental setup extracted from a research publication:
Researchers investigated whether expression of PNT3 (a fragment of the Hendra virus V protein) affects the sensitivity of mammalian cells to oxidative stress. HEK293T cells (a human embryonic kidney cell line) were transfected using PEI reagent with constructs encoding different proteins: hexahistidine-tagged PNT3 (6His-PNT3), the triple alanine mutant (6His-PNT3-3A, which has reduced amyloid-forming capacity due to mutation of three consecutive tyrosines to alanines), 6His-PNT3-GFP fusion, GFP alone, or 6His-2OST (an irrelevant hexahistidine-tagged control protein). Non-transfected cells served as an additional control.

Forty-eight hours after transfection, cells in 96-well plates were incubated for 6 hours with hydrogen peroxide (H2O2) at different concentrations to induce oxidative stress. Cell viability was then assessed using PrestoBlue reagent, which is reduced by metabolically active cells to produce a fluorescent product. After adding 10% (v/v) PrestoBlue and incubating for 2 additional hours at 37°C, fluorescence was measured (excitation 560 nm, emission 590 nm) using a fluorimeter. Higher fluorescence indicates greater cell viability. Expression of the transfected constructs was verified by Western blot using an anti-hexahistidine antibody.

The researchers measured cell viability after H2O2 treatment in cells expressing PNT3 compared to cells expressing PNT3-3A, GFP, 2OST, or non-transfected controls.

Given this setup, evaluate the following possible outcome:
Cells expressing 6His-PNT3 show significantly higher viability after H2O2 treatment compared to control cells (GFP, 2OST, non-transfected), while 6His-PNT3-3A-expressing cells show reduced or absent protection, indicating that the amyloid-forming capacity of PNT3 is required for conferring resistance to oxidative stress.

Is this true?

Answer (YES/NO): NO